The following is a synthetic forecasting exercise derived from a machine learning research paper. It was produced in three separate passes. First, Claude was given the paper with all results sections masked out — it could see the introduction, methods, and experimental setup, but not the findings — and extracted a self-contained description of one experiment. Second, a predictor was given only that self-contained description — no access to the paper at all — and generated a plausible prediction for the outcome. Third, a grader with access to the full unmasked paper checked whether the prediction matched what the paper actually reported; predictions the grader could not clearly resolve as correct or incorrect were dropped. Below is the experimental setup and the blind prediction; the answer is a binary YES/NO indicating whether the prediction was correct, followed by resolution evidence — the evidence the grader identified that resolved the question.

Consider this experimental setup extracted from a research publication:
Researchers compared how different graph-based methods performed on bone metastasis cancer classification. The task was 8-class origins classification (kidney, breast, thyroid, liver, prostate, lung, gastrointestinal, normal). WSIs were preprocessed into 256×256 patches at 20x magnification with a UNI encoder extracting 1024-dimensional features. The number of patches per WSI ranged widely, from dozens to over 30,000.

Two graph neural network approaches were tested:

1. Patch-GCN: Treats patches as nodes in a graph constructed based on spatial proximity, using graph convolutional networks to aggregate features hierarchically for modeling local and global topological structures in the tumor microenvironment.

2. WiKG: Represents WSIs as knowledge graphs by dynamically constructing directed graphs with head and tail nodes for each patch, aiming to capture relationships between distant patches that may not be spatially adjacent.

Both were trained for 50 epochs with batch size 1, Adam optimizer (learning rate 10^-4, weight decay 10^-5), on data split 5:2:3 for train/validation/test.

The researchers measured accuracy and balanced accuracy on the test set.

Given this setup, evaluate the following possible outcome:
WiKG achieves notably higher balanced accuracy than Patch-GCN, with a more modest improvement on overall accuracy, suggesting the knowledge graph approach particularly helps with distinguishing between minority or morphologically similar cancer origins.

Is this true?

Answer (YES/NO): NO